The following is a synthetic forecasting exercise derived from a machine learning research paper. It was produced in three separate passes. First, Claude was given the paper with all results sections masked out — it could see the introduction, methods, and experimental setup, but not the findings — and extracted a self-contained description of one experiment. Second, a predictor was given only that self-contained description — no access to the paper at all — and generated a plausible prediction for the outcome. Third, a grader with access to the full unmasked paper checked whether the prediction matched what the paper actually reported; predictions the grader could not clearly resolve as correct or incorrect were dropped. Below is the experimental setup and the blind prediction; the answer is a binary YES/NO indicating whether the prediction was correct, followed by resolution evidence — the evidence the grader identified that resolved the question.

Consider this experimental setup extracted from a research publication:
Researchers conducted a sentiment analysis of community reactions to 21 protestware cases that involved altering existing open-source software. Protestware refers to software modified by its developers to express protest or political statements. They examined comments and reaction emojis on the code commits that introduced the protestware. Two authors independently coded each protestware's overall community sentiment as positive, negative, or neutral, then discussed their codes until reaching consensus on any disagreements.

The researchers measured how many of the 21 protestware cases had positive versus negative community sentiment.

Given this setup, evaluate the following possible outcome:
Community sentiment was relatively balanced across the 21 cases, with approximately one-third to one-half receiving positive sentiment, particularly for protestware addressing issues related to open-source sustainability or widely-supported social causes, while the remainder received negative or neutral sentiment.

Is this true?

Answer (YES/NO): NO